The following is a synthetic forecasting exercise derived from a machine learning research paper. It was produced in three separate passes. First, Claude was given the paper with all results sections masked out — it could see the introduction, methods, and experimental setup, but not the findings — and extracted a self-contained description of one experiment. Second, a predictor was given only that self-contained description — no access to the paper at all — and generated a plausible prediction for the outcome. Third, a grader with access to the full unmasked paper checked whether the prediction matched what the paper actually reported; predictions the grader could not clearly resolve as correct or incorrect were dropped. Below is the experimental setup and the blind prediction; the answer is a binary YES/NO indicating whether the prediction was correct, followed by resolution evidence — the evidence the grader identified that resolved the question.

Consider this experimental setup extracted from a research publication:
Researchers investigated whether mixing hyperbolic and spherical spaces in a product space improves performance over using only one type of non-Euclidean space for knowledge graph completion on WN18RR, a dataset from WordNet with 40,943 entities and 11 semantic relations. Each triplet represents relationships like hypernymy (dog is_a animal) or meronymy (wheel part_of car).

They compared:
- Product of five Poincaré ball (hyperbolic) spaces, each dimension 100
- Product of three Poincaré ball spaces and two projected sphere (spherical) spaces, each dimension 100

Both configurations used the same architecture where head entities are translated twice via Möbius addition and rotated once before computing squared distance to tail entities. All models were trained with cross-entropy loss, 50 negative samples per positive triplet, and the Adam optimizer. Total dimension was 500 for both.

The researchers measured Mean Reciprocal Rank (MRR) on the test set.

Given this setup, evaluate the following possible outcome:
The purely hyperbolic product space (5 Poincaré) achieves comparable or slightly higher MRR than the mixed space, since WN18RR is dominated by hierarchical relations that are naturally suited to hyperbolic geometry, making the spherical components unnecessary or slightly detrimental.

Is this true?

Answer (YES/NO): NO